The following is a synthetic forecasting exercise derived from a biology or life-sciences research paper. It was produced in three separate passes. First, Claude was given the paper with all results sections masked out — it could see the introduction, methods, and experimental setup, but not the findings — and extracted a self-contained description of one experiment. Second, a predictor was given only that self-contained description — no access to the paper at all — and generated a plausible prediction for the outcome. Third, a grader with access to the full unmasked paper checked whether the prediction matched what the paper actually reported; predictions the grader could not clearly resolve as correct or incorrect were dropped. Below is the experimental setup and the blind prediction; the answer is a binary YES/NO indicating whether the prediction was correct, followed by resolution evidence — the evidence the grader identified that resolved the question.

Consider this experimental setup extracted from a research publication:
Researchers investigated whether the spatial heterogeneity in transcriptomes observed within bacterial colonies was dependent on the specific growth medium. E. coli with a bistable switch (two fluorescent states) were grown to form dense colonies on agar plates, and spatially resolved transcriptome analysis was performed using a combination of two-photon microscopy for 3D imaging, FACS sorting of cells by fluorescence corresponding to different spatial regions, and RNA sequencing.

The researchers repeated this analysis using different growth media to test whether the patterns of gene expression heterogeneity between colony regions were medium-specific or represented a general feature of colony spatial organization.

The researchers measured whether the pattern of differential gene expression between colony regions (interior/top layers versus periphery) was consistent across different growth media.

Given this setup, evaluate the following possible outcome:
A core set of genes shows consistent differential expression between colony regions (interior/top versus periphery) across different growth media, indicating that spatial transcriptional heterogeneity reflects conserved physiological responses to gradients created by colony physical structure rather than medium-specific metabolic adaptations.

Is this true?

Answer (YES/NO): YES